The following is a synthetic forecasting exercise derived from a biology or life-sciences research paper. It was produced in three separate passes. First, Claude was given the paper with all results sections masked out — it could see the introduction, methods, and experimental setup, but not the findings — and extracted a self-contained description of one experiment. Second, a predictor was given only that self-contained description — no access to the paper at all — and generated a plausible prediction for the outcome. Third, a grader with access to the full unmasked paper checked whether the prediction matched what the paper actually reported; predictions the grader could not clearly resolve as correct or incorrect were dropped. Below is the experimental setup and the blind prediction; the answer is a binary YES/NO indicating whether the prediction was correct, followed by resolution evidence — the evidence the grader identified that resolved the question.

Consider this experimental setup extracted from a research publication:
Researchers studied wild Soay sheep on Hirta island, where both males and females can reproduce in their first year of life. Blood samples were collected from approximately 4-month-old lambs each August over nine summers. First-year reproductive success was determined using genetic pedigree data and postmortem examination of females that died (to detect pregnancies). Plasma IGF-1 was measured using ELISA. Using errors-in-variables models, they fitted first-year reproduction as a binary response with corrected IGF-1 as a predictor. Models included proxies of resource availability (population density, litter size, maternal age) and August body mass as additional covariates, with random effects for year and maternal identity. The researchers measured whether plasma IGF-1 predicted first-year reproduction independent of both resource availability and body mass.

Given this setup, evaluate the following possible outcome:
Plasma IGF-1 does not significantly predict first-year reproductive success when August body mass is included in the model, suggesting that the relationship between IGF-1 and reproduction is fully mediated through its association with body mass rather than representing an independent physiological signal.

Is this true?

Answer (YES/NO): YES